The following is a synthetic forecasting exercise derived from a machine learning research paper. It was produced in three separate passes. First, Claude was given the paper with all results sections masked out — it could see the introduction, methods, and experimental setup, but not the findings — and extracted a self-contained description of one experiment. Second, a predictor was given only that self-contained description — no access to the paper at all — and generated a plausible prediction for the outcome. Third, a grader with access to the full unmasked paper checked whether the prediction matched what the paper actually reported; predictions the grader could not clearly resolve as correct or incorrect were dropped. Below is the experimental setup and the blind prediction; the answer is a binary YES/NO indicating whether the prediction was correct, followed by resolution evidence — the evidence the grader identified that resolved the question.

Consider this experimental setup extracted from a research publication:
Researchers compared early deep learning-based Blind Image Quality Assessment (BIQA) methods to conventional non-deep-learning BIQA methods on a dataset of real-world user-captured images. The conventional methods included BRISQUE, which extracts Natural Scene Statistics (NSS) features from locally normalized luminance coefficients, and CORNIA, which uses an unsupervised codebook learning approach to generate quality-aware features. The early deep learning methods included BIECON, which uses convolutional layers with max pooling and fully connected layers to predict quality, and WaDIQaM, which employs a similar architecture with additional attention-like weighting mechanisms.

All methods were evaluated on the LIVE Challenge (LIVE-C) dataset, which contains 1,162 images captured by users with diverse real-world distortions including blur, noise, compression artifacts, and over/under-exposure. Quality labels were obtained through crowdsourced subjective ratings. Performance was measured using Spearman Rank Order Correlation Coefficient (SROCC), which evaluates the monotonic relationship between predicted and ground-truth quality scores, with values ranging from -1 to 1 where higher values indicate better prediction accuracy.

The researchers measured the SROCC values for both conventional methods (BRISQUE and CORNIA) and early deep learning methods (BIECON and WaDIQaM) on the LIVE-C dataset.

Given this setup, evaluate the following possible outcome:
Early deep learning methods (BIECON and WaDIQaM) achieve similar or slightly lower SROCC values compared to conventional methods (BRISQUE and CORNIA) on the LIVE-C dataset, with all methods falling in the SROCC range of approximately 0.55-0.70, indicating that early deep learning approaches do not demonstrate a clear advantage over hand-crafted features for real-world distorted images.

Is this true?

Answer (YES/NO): NO